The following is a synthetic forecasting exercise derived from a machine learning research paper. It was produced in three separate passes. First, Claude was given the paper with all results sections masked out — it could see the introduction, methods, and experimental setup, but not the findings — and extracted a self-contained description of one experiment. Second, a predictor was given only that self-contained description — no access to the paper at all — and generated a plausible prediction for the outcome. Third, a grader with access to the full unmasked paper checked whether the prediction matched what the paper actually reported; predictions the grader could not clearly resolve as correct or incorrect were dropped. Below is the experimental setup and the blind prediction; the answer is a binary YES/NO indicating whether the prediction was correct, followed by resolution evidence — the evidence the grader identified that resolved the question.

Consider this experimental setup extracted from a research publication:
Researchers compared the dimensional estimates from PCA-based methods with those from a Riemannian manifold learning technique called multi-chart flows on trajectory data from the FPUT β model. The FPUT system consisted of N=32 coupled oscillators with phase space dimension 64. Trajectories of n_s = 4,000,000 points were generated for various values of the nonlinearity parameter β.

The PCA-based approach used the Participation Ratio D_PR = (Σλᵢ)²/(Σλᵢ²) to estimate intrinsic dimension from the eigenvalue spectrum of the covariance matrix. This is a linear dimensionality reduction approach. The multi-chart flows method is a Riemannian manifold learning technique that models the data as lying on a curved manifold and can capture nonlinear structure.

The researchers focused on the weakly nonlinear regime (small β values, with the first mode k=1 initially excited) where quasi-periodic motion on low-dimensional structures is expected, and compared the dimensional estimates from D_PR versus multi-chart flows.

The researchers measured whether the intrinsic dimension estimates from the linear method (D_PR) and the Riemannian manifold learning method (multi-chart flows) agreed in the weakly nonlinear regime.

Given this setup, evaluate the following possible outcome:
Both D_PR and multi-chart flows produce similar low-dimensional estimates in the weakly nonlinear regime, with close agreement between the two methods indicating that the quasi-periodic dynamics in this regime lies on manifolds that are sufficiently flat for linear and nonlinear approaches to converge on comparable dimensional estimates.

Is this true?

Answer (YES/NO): YES